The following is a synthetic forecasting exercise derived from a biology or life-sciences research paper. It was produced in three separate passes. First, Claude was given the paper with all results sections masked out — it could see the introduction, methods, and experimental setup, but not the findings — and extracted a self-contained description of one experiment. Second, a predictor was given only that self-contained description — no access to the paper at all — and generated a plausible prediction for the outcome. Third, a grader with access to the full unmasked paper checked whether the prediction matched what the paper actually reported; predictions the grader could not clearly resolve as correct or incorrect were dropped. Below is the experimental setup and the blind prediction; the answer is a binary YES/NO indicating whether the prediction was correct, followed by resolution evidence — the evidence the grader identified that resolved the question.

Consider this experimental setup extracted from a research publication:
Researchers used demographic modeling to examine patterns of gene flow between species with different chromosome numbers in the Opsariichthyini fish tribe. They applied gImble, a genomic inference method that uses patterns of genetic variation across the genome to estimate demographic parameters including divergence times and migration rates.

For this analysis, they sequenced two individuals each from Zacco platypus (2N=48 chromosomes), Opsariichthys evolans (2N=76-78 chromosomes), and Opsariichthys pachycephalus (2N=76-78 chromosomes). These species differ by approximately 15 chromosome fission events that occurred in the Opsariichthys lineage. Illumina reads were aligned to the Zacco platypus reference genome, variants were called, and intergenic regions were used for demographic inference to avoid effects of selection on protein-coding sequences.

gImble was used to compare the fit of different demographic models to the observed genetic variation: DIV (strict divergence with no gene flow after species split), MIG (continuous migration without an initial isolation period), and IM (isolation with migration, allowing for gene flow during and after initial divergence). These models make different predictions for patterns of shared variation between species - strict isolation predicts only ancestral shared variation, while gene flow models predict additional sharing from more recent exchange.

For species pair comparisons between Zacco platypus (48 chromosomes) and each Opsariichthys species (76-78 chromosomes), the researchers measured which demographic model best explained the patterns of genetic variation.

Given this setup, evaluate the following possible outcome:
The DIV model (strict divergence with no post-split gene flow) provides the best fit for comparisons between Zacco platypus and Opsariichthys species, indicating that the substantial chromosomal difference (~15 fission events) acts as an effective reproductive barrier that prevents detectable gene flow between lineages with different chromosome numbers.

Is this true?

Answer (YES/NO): NO